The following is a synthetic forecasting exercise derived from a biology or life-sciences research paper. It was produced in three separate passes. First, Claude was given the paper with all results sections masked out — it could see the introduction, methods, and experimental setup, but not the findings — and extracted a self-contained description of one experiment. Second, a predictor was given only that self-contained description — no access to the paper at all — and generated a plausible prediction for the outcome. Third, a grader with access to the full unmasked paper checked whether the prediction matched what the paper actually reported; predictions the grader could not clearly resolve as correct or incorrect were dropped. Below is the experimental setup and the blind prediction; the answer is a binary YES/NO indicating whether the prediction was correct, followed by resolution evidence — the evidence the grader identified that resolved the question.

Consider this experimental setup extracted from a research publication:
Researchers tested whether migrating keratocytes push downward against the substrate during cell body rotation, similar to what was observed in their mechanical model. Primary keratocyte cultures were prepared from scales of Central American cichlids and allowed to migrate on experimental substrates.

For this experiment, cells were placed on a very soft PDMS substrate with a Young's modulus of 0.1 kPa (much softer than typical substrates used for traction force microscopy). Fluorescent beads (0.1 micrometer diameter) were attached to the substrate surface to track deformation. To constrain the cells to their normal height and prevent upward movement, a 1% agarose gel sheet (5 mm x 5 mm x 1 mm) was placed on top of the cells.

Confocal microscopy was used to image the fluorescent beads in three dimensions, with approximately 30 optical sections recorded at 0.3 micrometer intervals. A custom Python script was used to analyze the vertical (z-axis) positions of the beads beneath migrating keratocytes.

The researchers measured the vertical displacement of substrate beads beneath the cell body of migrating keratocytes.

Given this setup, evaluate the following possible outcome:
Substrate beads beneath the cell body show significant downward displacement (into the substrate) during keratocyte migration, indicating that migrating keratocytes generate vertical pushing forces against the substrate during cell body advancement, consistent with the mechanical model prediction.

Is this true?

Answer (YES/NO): YES